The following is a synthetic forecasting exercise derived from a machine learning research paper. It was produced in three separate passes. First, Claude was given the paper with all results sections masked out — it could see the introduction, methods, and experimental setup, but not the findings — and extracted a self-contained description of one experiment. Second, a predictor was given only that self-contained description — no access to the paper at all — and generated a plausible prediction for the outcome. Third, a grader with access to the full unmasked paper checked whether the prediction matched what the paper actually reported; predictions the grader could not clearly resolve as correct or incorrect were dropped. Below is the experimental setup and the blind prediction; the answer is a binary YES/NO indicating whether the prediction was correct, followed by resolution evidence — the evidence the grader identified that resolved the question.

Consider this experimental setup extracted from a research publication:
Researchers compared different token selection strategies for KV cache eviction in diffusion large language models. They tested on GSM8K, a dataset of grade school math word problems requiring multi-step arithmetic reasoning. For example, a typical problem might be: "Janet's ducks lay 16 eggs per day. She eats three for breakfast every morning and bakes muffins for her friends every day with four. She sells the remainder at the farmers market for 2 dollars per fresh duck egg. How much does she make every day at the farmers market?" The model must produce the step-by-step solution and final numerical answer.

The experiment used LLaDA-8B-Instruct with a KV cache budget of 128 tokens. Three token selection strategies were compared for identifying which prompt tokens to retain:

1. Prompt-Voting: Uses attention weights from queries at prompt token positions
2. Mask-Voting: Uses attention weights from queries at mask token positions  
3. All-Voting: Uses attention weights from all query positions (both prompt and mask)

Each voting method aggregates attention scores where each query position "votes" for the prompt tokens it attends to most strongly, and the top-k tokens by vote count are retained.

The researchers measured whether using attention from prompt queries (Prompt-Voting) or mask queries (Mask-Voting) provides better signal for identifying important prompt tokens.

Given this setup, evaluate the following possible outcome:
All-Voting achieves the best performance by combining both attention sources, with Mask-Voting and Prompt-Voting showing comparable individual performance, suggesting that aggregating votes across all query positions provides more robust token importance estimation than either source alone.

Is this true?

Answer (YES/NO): NO